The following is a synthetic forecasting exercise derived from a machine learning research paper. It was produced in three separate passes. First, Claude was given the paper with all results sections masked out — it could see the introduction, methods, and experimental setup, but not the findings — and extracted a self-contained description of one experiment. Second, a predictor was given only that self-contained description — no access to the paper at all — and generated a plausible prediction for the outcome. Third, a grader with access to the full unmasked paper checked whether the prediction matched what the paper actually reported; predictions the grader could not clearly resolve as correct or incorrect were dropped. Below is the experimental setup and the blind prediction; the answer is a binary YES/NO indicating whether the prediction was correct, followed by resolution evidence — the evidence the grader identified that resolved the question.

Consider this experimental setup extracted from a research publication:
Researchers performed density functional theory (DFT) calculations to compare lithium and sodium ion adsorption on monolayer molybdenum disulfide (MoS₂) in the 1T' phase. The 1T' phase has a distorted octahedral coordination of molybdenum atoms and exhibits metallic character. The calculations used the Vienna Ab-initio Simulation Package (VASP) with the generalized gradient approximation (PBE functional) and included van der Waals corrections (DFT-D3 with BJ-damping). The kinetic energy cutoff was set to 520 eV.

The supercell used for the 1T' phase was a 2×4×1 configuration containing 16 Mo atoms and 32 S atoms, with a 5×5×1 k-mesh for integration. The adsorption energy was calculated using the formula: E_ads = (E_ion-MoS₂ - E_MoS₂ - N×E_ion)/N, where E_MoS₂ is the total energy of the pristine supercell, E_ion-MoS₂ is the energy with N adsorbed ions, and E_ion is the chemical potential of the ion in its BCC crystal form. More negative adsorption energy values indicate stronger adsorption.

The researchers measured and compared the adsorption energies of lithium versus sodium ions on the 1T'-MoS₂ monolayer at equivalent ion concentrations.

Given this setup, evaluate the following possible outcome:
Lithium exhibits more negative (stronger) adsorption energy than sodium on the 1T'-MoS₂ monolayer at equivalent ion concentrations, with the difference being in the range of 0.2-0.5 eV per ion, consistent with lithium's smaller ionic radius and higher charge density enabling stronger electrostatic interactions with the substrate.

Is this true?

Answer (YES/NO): NO